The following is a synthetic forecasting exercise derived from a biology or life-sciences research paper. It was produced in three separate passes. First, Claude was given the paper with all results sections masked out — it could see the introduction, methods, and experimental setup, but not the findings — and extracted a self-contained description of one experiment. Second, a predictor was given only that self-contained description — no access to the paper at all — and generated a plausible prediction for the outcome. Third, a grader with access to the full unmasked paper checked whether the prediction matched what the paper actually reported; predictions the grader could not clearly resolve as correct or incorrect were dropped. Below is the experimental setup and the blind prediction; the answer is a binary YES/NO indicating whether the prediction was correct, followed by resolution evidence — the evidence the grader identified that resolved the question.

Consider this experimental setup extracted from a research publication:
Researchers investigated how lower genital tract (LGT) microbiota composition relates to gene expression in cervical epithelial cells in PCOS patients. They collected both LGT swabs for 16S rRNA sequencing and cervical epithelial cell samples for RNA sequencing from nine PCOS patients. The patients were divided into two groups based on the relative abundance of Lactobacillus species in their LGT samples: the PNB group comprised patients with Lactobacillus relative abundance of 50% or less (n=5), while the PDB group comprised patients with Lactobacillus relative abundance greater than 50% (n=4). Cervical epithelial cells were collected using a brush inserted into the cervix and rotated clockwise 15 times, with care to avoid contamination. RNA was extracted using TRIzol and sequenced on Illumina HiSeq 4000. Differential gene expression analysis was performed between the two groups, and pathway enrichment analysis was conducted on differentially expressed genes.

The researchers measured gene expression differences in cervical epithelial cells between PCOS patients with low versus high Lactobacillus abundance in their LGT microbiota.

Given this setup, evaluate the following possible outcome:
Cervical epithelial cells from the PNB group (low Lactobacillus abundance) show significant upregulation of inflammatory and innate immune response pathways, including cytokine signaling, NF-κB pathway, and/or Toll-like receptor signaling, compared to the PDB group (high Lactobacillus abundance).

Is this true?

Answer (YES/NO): NO